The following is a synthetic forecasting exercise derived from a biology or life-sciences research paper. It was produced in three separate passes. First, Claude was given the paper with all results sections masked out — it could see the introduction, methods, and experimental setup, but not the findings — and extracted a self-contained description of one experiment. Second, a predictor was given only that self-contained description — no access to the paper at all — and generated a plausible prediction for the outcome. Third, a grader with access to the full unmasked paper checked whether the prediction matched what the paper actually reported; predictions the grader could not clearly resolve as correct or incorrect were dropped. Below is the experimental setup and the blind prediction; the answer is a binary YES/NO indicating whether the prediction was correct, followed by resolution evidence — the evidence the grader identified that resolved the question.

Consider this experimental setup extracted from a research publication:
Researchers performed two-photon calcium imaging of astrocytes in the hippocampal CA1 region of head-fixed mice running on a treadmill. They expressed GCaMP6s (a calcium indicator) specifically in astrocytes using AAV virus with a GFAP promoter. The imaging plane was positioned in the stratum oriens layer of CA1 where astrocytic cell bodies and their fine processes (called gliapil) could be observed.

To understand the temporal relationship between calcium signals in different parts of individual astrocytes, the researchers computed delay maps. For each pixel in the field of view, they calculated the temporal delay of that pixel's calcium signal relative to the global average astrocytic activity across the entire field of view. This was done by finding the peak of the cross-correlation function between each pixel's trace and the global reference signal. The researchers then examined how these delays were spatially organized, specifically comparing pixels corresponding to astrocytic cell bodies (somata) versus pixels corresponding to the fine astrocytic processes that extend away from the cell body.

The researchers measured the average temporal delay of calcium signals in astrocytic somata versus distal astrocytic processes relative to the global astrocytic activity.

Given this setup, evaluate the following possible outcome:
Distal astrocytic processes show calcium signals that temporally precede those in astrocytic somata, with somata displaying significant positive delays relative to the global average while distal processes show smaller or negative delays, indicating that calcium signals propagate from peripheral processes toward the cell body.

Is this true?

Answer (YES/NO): YES